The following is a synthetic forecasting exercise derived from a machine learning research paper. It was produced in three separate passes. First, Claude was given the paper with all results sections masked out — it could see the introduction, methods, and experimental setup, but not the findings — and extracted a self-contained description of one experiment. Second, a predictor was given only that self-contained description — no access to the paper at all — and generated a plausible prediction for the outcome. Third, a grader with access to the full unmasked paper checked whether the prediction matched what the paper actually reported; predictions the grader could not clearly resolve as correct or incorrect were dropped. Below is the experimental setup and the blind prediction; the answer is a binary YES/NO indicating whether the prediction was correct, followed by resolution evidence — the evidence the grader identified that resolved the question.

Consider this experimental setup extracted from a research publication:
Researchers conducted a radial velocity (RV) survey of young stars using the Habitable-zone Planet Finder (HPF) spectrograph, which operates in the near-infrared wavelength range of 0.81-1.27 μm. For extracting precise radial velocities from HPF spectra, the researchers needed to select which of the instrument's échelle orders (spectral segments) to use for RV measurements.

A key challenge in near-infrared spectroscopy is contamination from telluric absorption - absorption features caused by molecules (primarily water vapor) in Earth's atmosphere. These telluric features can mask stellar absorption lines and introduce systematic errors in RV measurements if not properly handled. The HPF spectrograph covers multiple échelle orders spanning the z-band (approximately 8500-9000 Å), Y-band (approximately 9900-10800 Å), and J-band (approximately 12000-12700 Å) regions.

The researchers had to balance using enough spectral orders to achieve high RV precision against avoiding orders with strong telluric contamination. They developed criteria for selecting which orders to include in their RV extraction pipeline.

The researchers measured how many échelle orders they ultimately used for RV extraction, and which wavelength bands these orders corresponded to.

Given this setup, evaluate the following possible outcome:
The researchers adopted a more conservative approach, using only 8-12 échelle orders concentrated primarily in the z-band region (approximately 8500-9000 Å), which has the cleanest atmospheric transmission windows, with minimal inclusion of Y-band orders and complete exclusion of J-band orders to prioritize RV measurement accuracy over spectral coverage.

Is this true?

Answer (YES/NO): NO